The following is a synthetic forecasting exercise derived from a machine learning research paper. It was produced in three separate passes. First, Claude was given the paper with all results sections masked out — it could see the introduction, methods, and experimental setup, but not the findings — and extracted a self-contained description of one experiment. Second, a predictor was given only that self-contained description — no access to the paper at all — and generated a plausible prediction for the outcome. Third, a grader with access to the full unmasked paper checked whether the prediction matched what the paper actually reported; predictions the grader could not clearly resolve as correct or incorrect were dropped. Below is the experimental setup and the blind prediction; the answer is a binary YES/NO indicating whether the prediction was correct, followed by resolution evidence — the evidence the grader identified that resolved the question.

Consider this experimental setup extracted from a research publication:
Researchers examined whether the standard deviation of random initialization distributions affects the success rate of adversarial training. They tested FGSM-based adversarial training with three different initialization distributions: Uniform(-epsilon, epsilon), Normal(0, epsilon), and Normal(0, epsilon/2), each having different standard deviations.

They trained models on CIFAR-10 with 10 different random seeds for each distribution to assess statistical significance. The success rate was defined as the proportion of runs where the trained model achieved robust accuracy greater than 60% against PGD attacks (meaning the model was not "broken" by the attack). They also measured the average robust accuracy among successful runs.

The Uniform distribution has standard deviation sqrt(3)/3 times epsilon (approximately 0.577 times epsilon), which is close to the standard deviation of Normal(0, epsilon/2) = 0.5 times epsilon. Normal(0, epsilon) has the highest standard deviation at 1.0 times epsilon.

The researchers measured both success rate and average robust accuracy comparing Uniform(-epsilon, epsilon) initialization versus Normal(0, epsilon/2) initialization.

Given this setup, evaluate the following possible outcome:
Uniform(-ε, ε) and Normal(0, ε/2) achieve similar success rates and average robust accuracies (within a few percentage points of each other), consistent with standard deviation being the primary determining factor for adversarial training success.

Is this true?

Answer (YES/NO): NO